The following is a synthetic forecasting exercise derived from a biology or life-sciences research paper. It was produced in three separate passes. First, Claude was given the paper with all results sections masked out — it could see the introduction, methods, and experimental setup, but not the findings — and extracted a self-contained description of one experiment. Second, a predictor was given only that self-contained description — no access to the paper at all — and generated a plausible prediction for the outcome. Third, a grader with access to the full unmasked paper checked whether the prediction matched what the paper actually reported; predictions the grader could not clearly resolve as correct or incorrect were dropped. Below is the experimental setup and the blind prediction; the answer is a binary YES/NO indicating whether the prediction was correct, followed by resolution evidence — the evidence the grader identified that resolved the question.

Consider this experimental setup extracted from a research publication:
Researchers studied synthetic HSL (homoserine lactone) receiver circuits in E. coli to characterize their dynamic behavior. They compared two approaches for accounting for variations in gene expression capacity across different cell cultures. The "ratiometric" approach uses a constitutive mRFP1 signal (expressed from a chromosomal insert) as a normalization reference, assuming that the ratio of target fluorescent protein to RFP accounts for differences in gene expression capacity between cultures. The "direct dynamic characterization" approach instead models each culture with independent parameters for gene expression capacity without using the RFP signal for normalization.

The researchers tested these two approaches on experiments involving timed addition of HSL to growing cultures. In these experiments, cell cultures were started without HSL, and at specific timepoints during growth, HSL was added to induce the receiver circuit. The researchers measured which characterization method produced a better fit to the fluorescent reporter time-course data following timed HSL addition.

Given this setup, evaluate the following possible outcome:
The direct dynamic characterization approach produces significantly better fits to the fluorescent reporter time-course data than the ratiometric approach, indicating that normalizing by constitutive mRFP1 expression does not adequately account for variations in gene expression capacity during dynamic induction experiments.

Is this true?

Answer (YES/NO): YES